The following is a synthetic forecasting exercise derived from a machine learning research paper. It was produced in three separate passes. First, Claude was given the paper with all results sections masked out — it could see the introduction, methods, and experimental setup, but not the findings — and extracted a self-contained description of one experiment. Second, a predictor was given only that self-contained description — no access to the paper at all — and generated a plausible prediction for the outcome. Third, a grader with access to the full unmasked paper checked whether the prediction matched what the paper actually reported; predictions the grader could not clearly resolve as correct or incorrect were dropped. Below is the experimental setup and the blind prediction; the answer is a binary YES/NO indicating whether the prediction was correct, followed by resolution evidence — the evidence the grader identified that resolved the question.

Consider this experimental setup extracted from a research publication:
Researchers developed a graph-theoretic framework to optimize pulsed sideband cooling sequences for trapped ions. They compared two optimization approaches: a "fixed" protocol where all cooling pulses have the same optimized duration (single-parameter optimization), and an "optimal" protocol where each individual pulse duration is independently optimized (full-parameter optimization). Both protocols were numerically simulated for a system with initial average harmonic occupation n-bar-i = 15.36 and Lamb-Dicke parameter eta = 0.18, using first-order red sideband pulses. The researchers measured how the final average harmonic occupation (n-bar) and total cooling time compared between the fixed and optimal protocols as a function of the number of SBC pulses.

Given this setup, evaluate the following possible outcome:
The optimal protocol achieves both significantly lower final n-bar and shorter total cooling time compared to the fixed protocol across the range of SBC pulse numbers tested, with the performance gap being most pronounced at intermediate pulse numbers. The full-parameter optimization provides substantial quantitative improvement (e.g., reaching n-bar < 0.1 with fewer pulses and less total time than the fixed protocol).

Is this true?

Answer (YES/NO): NO